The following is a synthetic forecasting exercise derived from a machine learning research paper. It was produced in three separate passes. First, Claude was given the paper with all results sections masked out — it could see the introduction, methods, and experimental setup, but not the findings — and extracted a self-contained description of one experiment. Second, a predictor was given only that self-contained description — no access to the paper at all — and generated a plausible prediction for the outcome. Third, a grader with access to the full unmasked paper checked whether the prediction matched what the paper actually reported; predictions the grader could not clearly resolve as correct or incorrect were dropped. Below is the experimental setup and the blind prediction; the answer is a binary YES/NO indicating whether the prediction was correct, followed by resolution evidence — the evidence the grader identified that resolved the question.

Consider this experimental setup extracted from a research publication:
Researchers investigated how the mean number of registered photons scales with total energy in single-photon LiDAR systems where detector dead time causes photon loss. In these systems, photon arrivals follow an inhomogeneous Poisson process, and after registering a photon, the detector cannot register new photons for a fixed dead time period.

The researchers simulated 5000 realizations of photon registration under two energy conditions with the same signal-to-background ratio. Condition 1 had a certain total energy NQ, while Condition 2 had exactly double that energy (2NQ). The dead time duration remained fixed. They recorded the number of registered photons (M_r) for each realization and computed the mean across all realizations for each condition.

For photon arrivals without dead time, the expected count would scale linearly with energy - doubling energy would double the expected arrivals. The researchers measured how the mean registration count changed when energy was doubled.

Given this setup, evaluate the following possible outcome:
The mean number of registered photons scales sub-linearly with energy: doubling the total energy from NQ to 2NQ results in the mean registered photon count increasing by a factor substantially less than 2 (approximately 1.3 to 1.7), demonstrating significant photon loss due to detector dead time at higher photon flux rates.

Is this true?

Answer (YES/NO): NO